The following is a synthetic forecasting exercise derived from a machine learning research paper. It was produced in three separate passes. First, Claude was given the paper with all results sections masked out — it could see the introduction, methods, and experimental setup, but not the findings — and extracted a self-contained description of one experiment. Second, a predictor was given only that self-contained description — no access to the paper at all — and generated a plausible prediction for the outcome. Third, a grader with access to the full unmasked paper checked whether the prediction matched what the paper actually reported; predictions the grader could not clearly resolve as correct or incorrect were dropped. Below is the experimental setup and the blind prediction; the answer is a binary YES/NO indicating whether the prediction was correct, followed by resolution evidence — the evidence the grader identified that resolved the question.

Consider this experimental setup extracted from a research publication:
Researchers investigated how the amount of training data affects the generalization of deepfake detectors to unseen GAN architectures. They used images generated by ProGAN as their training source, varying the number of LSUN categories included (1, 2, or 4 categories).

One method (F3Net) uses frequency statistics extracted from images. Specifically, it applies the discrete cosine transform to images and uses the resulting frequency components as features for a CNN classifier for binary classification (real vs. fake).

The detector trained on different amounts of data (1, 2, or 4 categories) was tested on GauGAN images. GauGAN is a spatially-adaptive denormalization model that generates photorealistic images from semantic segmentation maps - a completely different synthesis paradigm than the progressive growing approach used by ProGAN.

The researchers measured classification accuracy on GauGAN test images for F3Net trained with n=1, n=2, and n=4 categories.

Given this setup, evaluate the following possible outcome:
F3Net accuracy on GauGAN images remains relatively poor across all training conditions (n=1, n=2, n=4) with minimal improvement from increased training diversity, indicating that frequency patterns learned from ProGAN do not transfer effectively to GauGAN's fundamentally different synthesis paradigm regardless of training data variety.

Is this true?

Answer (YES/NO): YES